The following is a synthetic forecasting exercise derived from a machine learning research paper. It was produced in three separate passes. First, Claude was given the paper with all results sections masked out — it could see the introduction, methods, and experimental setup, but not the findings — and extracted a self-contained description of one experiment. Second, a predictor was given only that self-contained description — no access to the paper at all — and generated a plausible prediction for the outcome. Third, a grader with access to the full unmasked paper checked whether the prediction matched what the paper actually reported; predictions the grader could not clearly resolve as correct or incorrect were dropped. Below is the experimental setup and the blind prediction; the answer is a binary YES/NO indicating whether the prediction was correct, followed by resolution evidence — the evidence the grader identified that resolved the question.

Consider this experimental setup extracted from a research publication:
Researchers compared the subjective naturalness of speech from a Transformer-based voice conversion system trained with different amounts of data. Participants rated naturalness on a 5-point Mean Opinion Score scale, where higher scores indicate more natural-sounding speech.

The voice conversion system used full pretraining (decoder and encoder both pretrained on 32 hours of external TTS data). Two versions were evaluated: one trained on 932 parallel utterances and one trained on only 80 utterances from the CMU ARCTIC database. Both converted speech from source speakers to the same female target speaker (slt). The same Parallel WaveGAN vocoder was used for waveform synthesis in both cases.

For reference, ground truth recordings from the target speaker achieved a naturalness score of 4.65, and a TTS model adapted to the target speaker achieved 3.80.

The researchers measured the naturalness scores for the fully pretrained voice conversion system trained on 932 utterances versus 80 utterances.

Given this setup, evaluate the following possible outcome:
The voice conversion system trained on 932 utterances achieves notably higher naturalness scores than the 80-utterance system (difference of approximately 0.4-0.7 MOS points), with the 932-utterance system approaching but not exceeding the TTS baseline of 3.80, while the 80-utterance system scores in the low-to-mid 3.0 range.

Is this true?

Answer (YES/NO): NO